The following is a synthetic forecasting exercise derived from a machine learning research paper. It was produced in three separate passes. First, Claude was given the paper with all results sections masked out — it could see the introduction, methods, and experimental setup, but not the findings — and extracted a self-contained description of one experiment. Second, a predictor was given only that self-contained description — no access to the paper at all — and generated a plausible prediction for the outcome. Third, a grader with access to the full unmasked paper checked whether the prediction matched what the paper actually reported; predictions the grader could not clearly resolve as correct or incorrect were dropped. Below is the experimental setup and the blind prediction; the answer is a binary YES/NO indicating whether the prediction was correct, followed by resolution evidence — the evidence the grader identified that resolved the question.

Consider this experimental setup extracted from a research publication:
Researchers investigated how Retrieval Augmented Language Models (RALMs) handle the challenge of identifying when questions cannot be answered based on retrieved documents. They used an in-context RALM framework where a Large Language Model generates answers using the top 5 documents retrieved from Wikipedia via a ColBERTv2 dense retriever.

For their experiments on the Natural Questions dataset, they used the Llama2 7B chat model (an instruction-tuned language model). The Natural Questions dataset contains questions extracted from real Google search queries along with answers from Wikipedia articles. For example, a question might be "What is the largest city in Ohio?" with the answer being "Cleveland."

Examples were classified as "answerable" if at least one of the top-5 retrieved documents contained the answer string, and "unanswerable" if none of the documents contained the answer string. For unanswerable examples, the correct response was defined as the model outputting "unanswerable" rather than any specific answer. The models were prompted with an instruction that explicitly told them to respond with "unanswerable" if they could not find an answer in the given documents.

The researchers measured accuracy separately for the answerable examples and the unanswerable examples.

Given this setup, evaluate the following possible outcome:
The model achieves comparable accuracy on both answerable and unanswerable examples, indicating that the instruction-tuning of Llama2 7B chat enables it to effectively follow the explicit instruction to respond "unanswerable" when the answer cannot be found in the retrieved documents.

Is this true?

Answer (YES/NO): NO